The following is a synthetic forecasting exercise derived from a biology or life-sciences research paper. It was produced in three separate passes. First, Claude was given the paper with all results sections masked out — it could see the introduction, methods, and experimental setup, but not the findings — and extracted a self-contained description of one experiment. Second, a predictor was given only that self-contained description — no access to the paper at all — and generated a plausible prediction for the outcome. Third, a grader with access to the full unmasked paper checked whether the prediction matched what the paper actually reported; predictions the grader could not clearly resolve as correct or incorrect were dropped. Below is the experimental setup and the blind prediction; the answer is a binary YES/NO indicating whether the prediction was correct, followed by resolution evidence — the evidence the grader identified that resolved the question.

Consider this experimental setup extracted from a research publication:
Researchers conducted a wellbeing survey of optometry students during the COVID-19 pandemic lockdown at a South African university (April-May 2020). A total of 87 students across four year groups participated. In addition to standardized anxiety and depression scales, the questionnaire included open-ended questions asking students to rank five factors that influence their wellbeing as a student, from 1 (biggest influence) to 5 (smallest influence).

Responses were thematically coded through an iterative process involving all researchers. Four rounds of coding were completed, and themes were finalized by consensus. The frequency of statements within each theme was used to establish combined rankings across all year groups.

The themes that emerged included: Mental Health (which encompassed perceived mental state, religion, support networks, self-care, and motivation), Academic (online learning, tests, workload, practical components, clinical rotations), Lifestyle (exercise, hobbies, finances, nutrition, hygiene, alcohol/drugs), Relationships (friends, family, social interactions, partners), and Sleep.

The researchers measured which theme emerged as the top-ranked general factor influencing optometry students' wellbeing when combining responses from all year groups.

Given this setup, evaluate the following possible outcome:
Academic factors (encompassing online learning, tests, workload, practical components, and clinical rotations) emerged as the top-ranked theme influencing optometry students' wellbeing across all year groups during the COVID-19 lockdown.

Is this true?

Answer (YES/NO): NO